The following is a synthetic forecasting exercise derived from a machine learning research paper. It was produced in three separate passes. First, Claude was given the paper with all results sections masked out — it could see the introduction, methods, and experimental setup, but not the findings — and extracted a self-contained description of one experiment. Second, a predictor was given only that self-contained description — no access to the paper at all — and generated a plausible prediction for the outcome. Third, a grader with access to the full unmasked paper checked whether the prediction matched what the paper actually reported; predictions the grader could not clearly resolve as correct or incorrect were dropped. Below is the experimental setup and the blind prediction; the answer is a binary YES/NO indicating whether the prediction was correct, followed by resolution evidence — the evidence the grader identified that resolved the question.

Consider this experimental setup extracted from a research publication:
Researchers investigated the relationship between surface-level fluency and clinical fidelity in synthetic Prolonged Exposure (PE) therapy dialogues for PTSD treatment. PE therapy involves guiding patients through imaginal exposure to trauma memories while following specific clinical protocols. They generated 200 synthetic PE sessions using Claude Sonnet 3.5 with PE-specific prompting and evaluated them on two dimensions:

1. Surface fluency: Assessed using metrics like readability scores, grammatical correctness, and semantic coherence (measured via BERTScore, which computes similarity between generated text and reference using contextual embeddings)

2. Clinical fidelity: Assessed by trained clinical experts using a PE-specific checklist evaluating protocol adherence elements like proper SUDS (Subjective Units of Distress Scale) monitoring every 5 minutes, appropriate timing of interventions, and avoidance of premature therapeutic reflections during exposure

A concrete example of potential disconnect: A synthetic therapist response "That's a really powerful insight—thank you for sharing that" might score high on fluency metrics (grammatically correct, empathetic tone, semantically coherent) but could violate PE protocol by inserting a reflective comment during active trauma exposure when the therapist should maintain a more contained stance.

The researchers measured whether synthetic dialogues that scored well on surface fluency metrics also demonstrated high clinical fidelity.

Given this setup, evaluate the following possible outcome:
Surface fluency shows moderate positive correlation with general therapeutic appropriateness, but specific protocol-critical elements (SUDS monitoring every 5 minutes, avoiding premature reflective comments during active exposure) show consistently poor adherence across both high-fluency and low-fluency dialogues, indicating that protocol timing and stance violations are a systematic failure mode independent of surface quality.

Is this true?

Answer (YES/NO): NO